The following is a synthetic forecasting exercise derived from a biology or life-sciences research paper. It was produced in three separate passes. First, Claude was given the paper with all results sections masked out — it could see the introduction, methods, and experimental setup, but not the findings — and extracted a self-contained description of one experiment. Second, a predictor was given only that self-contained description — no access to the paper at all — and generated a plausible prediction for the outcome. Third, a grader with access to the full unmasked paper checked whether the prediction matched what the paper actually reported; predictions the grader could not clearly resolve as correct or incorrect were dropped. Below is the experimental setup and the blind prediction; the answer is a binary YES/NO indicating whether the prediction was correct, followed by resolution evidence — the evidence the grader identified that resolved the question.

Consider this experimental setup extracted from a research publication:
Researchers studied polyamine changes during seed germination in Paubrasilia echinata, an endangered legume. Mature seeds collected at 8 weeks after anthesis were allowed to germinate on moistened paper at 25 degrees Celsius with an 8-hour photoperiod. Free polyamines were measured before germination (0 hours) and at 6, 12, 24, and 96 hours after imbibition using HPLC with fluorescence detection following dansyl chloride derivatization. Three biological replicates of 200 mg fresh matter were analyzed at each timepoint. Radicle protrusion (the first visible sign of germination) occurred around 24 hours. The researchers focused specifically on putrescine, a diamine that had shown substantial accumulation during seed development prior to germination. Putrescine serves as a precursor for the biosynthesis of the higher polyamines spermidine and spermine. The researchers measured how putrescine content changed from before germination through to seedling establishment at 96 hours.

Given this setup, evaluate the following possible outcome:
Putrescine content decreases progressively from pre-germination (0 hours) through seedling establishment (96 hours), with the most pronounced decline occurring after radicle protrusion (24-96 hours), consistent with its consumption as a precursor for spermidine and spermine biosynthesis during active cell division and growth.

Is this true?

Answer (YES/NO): NO